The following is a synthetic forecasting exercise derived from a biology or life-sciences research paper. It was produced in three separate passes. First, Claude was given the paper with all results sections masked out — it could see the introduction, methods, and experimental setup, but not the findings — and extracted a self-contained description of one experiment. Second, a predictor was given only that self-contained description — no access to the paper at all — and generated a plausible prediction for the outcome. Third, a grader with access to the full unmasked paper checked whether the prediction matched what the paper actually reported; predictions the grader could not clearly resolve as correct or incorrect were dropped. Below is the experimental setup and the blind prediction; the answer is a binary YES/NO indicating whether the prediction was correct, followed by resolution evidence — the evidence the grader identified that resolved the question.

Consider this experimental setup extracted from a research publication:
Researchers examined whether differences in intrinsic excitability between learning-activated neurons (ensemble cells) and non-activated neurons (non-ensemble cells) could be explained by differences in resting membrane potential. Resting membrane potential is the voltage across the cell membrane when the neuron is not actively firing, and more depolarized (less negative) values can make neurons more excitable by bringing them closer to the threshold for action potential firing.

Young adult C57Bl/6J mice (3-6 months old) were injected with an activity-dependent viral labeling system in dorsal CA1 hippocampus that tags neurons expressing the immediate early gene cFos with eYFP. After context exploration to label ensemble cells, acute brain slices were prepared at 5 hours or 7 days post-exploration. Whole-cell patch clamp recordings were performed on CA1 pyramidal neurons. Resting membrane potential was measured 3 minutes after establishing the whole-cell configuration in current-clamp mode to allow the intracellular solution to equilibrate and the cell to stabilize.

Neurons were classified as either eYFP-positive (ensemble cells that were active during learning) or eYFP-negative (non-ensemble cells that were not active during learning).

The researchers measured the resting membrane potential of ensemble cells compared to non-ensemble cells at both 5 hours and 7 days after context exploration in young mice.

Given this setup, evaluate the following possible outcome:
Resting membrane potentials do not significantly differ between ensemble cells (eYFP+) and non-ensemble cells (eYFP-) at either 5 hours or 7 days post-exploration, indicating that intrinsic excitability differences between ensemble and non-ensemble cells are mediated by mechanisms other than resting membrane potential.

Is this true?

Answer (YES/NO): YES